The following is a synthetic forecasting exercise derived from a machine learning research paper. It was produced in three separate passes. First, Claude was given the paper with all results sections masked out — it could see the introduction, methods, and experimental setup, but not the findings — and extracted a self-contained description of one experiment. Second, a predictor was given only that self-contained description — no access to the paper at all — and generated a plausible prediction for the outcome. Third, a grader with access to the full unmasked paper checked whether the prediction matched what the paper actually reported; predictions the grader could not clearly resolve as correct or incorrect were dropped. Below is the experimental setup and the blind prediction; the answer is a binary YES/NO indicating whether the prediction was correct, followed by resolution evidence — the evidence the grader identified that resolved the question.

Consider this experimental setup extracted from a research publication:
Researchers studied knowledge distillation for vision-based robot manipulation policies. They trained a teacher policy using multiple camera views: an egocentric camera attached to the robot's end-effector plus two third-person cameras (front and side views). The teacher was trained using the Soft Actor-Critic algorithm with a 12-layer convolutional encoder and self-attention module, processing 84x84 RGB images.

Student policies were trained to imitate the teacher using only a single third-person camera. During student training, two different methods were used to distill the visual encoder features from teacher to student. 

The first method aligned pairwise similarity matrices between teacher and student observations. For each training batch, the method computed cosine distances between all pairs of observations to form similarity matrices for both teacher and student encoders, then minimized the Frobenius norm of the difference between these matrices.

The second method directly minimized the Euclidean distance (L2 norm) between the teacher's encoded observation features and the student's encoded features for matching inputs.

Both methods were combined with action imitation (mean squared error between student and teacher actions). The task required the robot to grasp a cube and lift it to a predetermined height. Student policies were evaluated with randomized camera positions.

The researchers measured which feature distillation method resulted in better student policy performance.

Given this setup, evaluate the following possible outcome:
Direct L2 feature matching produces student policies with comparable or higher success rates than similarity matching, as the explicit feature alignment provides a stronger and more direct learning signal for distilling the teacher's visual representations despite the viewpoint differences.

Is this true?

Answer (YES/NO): YES